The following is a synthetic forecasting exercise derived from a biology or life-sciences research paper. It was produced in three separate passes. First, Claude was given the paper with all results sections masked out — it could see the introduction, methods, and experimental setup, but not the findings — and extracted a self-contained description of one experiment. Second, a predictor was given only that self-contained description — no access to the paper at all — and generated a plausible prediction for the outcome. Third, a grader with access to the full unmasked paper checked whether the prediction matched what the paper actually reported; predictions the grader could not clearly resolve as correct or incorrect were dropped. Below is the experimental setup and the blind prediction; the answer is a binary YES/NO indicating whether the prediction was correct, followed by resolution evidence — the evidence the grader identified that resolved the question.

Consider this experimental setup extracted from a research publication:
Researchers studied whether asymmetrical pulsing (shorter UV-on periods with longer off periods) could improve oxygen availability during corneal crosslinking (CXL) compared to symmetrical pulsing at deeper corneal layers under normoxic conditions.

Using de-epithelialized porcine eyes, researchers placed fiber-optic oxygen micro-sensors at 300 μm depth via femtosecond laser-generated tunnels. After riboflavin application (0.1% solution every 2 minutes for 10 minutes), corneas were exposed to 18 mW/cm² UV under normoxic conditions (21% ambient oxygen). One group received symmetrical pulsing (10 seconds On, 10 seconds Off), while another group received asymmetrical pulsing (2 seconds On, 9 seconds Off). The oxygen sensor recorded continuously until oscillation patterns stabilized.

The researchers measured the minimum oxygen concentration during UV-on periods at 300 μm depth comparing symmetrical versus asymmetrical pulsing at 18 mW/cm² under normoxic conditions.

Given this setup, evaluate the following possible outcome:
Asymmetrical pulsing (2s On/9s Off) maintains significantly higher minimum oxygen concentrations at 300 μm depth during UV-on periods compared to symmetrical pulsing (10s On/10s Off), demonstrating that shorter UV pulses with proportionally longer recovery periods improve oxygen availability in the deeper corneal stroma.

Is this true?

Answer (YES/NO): NO